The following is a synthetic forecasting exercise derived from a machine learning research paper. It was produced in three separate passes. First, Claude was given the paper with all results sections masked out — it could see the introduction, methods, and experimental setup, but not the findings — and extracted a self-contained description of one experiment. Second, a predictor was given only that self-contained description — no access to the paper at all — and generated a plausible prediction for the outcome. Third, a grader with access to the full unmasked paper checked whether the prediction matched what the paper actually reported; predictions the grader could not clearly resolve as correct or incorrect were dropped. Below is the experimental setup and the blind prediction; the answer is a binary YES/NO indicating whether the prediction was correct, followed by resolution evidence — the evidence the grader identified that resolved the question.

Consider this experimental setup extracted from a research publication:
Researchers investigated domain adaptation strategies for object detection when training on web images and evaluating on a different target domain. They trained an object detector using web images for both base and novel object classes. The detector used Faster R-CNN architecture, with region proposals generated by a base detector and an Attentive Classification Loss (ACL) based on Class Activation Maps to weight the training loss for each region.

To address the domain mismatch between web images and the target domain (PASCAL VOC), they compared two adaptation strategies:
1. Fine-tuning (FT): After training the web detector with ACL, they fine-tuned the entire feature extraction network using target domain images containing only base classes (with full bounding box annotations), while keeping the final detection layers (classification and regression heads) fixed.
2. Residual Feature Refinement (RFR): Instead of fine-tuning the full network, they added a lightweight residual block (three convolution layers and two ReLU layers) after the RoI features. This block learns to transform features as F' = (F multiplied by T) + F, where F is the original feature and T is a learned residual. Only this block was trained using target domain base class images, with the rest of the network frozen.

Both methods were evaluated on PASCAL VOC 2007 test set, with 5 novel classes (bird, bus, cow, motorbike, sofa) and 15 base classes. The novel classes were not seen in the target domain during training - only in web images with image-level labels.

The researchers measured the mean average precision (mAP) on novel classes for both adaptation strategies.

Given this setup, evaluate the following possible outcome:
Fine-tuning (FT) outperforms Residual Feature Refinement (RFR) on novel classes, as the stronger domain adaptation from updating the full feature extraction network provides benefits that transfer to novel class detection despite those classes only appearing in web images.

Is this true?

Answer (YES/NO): NO